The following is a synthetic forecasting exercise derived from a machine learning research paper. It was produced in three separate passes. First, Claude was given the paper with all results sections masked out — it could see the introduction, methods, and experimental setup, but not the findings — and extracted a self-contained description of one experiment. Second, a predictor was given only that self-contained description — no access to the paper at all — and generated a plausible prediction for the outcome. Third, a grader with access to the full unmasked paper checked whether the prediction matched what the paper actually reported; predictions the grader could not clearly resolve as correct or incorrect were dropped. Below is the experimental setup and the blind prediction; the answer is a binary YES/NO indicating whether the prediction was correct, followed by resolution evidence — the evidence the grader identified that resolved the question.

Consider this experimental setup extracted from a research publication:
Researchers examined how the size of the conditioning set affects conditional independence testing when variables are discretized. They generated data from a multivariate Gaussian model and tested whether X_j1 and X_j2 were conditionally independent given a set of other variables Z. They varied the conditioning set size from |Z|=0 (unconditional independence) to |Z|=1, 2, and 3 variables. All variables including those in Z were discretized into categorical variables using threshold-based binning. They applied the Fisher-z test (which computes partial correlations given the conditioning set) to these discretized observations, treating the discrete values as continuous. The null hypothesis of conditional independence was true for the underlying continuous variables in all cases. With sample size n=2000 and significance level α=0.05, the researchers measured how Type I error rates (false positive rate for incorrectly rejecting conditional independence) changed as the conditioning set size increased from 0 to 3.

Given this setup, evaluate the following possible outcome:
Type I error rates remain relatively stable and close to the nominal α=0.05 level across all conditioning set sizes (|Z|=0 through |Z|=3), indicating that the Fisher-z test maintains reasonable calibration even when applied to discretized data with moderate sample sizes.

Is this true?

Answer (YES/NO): NO